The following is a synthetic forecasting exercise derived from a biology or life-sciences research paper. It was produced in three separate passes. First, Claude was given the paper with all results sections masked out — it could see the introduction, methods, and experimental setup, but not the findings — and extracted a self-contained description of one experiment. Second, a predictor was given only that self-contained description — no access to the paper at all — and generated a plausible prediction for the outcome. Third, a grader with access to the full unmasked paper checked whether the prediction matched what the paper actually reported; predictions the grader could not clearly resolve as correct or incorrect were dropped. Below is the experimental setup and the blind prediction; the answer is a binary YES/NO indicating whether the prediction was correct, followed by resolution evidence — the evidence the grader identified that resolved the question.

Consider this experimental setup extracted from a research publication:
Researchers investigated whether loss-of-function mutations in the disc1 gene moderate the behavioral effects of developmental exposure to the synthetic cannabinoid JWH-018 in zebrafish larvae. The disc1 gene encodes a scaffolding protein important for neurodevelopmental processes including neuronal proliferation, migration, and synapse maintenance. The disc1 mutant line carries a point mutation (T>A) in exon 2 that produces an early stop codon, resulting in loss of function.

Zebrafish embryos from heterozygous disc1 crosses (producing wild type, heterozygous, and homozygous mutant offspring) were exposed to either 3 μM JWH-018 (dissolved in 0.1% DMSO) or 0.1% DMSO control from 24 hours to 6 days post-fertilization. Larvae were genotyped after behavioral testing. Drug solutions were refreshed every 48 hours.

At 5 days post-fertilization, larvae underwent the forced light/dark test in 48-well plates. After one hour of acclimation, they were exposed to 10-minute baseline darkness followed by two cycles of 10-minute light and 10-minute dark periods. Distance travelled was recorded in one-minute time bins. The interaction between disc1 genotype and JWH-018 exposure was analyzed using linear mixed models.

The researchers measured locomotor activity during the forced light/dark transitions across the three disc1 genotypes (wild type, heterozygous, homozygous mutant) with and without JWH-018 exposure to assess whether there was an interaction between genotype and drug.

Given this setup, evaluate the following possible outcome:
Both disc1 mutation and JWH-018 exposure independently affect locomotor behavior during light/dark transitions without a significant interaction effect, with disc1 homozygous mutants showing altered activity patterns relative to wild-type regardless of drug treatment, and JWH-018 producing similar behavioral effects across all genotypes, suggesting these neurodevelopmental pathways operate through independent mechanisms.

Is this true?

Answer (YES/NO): NO